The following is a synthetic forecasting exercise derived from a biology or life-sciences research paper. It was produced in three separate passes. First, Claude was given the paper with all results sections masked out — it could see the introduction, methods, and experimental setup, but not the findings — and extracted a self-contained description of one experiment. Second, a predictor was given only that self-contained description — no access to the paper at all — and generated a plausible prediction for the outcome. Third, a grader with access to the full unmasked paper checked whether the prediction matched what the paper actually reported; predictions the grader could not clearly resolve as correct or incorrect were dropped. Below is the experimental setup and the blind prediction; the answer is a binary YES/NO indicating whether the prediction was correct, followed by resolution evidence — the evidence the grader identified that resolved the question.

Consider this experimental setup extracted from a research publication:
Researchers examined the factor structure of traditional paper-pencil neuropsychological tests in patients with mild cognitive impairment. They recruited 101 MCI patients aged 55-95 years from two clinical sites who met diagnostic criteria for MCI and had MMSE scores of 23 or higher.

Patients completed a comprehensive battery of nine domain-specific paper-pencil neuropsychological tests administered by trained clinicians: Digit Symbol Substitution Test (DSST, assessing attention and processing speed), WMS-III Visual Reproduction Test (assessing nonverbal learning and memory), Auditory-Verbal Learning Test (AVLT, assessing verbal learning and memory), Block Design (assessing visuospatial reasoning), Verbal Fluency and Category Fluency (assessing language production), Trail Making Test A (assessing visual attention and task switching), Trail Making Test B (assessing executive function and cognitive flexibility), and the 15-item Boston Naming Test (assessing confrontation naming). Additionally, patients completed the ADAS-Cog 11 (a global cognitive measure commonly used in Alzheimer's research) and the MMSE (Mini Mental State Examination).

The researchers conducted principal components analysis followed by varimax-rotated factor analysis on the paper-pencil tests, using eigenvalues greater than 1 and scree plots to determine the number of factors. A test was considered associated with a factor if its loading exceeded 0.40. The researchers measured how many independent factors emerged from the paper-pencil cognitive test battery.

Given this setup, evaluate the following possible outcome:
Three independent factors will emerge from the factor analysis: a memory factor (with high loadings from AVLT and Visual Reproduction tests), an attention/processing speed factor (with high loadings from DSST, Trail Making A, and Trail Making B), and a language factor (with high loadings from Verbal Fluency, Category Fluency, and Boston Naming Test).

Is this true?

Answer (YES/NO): NO